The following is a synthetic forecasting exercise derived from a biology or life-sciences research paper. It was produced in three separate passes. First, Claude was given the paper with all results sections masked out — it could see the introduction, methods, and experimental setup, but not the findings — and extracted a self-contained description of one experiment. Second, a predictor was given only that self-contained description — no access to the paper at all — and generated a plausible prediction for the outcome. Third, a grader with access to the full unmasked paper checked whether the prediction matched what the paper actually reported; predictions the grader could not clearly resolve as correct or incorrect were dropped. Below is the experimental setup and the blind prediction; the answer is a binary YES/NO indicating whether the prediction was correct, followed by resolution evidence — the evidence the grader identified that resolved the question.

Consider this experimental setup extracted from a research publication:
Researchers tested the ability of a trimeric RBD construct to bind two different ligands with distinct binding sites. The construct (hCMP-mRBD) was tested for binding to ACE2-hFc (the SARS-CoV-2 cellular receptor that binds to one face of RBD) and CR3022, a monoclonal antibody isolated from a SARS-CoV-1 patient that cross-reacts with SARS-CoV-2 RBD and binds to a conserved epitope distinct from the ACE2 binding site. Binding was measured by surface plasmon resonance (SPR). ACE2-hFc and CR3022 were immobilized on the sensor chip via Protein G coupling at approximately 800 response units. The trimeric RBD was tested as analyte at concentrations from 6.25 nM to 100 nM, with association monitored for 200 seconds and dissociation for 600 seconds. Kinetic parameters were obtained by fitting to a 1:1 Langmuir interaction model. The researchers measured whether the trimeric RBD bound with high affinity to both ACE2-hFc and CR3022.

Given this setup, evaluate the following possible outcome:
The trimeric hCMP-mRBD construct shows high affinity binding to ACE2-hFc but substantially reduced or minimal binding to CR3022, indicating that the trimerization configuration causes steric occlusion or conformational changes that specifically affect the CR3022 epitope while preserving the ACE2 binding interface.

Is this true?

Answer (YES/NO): NO